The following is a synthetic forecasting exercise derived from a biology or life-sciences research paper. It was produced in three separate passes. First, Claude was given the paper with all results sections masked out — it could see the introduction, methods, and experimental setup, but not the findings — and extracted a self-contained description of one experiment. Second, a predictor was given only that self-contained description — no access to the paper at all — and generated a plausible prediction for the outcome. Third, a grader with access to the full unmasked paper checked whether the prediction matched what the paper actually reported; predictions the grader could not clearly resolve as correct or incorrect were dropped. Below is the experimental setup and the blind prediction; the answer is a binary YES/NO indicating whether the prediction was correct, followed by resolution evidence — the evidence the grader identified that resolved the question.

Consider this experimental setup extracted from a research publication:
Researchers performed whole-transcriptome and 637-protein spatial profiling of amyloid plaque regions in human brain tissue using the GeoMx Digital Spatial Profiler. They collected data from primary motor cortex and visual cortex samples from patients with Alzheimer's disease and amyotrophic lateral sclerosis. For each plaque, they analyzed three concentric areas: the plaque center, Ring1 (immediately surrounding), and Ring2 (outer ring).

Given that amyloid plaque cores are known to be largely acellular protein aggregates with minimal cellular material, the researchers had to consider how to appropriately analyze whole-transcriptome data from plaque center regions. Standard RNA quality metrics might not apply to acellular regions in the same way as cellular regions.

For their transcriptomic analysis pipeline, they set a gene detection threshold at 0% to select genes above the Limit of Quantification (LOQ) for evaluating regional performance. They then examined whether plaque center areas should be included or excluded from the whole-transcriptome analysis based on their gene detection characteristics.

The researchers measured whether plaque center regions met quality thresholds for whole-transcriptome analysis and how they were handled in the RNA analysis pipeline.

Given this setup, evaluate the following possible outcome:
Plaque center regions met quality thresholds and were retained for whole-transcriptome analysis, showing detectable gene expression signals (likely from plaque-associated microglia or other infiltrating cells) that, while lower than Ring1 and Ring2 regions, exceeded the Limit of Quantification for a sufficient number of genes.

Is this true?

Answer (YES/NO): NO